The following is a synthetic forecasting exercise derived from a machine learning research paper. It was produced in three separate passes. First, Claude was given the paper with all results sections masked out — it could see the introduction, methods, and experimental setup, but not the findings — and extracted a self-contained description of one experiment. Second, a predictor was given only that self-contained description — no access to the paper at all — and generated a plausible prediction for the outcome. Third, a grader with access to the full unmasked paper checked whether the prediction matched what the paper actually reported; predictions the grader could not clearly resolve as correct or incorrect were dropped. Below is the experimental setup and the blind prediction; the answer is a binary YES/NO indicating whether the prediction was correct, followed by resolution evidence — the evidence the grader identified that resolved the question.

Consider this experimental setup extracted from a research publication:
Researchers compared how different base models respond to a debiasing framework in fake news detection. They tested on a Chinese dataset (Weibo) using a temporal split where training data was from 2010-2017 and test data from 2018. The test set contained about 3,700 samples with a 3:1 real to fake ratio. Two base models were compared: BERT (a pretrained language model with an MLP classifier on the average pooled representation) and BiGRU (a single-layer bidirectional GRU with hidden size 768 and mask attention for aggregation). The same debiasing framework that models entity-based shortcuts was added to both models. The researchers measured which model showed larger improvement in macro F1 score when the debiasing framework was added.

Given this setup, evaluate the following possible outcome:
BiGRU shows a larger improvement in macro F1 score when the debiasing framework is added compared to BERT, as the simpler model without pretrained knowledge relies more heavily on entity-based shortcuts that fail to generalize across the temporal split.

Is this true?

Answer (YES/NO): YES